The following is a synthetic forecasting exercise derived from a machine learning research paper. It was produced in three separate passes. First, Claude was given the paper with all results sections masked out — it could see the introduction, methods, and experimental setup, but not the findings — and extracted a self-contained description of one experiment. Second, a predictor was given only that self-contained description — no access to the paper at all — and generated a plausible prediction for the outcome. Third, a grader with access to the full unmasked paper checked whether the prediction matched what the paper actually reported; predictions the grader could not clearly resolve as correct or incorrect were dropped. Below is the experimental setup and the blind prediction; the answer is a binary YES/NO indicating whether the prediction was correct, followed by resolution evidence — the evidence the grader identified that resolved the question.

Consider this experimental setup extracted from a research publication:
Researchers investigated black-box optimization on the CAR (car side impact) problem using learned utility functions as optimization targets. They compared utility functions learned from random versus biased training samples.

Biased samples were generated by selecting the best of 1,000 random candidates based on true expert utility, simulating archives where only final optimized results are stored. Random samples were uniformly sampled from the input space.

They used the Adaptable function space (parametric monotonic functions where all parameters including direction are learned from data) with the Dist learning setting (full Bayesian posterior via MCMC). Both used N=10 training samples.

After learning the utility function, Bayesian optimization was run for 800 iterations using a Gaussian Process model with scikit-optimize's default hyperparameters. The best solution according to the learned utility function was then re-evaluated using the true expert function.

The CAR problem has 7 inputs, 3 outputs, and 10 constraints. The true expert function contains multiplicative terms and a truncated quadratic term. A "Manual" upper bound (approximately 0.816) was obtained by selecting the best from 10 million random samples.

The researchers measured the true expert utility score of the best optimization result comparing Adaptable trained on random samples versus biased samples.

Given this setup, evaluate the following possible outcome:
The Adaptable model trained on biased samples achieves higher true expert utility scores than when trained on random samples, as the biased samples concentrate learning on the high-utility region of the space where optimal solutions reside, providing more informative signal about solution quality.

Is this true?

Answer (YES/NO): NO